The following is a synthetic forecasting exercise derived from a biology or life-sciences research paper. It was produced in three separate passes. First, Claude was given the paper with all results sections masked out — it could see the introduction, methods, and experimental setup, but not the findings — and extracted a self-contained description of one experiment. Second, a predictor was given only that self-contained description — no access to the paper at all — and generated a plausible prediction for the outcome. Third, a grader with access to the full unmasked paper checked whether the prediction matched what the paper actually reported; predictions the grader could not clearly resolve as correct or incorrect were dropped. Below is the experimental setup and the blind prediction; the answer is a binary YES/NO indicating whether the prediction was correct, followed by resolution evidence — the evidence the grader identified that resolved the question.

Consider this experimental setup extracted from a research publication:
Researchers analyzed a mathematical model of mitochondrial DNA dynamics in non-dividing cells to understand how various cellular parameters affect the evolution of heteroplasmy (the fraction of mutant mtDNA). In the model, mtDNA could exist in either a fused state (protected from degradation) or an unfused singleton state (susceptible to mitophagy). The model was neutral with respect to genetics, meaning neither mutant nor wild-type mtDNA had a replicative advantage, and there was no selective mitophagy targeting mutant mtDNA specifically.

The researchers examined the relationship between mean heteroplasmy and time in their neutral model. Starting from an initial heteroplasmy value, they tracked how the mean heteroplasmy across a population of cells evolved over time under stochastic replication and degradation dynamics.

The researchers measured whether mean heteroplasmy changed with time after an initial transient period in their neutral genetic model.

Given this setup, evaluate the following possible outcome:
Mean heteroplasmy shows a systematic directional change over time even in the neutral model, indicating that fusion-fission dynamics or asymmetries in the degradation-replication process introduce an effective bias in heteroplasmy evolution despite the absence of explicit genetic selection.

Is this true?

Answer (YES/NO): NO